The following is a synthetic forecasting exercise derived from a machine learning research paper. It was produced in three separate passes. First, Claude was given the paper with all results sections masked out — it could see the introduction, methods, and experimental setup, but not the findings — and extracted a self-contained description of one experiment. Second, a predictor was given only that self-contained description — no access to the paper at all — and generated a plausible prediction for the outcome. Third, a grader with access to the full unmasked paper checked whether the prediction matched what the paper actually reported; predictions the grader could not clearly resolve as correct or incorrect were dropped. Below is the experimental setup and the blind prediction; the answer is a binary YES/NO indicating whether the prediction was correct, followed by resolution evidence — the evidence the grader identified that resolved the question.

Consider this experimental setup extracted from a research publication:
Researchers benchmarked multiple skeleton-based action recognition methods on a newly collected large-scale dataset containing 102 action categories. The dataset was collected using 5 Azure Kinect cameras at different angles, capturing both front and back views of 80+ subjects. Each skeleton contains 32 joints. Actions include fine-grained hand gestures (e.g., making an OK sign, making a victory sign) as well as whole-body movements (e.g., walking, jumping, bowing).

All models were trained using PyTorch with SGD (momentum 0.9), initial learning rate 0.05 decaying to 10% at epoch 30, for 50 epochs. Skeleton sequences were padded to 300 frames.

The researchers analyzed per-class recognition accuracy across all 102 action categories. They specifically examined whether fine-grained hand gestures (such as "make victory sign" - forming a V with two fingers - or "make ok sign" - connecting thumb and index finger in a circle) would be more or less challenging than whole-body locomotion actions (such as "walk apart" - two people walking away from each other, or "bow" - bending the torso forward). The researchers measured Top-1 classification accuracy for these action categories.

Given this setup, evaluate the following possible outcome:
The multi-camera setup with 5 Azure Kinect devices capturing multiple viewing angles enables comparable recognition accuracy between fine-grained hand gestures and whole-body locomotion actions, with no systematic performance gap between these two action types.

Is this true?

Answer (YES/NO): NO